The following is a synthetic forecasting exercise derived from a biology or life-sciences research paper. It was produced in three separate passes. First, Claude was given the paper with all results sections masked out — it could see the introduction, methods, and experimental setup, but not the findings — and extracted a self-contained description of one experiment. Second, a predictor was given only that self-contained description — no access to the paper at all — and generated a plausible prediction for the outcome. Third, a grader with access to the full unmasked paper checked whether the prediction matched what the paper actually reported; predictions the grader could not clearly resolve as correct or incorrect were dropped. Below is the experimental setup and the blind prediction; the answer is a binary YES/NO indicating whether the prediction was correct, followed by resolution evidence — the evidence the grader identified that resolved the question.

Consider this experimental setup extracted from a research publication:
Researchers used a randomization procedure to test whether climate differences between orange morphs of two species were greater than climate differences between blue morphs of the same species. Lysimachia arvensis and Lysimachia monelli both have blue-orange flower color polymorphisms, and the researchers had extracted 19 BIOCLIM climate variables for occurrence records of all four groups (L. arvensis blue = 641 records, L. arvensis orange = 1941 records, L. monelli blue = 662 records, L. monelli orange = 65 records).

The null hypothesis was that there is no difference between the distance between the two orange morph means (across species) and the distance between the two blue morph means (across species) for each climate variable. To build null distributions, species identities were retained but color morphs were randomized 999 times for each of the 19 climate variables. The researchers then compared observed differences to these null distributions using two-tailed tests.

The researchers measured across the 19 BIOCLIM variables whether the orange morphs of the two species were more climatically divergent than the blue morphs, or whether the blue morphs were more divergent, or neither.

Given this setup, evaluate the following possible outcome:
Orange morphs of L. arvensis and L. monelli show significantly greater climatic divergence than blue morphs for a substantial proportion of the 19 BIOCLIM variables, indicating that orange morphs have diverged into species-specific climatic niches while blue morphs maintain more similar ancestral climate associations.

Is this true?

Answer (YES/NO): YES